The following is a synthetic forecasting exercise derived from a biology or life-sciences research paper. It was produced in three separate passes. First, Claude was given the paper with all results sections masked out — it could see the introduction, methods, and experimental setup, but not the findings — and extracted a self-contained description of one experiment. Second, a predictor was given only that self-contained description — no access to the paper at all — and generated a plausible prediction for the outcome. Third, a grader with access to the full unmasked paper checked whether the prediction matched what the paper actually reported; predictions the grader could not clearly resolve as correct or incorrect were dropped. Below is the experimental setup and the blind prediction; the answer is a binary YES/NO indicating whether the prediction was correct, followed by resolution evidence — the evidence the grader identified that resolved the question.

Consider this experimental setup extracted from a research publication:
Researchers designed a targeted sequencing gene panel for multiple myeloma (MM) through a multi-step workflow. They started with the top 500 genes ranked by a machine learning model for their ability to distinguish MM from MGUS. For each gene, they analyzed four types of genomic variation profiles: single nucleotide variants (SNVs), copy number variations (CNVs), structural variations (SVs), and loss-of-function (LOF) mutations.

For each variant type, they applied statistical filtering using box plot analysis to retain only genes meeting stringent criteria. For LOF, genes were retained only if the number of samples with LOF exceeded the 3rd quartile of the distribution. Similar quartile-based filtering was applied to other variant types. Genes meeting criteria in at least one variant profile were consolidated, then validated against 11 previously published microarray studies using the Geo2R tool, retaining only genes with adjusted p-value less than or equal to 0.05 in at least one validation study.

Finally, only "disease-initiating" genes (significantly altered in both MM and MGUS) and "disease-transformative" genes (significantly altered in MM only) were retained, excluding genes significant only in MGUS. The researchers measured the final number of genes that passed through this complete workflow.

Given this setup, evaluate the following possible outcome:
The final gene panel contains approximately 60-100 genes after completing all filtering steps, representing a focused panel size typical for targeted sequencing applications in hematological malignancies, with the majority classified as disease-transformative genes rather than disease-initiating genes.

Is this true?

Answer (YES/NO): NO